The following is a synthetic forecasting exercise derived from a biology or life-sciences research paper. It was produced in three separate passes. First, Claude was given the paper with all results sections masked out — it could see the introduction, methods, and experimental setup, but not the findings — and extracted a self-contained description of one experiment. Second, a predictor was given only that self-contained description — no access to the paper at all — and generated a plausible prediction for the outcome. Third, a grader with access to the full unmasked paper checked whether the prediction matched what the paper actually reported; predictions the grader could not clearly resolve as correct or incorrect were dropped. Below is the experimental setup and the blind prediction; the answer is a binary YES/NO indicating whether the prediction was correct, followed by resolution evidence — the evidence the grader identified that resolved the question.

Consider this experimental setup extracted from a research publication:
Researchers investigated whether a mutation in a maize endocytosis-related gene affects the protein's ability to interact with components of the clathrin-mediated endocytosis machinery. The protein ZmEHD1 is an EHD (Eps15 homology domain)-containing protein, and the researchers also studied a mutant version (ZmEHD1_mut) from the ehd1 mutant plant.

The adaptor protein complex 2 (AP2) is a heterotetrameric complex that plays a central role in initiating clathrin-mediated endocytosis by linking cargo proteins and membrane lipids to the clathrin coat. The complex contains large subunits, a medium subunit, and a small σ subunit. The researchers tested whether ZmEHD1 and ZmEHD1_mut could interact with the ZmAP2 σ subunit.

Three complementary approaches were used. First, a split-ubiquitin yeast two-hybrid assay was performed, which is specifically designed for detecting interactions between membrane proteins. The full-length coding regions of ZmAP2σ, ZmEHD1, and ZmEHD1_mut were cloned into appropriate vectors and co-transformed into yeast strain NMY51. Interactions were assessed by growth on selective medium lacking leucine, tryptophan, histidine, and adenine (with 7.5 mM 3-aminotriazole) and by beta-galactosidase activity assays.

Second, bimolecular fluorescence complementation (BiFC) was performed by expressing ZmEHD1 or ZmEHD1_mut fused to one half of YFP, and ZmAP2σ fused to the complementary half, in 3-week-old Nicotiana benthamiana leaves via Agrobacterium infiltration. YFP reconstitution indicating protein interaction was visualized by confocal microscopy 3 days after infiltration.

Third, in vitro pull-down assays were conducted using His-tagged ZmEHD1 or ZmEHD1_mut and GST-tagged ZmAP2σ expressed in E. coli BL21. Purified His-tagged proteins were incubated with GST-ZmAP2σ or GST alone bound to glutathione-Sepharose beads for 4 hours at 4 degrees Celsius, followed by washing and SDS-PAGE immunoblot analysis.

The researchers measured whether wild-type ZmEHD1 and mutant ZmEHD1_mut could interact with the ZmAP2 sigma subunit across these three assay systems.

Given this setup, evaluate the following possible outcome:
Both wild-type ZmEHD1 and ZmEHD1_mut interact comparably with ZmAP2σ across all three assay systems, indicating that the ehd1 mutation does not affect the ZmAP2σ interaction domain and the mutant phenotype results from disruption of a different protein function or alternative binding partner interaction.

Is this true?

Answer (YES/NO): YES